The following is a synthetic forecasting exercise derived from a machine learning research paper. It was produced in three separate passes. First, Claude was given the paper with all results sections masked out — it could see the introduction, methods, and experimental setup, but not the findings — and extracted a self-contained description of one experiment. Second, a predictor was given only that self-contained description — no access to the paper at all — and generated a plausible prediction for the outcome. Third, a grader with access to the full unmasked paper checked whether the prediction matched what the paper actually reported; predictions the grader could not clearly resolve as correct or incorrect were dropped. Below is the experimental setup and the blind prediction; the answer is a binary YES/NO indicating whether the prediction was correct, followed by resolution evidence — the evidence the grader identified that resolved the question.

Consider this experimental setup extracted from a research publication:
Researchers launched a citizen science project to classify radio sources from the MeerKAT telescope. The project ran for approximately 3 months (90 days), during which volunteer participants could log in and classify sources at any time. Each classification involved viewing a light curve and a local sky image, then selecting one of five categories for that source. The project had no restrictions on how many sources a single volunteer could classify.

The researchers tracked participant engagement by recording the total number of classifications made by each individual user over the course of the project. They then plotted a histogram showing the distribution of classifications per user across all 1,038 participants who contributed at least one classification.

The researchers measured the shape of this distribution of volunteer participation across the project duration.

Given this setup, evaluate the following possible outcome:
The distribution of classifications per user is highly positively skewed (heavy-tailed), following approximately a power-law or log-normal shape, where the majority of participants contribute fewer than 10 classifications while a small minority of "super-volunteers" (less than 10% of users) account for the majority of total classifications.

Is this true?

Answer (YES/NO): YES